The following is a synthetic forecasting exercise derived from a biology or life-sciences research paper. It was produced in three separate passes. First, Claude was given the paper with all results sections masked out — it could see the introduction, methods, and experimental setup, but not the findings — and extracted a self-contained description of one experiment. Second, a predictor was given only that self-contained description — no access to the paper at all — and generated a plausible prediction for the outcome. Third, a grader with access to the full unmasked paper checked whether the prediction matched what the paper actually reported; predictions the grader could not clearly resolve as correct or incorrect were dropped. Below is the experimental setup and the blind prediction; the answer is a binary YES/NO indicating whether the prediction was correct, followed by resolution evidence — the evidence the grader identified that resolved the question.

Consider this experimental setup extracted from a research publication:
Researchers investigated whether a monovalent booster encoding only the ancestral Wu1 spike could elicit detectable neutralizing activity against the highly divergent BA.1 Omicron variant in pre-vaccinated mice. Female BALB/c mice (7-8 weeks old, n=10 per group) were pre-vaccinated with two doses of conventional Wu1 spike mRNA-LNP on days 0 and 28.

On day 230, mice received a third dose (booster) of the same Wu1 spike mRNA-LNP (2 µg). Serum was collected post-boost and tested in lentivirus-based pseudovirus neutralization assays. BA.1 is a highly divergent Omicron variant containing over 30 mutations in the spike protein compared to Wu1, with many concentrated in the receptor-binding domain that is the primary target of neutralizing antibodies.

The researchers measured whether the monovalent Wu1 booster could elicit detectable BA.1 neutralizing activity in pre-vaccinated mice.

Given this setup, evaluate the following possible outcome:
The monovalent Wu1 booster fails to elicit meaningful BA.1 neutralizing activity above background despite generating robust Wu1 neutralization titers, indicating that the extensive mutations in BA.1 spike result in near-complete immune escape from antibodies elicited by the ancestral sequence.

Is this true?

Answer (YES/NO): NO